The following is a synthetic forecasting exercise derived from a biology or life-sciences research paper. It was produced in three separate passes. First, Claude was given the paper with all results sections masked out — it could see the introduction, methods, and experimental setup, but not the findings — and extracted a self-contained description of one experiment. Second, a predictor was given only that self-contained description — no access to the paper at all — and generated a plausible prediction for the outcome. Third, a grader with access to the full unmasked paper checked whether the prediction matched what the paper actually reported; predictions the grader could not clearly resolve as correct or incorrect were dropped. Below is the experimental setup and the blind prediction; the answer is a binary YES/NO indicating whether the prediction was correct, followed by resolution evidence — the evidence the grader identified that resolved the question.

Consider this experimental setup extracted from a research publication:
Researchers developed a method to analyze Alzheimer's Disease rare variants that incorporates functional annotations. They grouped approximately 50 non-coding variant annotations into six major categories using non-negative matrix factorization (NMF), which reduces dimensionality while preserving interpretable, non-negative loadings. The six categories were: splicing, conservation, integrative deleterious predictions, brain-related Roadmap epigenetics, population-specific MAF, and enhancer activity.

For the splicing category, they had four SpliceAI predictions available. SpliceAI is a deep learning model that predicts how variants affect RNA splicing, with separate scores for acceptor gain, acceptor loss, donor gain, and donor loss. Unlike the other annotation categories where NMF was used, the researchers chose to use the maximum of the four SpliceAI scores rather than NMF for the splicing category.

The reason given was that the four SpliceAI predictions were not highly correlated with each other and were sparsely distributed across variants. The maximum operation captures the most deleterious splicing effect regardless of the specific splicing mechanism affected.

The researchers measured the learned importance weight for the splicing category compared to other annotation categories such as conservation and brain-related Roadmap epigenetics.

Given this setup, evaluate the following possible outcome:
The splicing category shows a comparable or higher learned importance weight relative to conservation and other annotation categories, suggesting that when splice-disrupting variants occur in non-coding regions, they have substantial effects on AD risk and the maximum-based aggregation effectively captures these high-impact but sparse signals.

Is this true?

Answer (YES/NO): YES